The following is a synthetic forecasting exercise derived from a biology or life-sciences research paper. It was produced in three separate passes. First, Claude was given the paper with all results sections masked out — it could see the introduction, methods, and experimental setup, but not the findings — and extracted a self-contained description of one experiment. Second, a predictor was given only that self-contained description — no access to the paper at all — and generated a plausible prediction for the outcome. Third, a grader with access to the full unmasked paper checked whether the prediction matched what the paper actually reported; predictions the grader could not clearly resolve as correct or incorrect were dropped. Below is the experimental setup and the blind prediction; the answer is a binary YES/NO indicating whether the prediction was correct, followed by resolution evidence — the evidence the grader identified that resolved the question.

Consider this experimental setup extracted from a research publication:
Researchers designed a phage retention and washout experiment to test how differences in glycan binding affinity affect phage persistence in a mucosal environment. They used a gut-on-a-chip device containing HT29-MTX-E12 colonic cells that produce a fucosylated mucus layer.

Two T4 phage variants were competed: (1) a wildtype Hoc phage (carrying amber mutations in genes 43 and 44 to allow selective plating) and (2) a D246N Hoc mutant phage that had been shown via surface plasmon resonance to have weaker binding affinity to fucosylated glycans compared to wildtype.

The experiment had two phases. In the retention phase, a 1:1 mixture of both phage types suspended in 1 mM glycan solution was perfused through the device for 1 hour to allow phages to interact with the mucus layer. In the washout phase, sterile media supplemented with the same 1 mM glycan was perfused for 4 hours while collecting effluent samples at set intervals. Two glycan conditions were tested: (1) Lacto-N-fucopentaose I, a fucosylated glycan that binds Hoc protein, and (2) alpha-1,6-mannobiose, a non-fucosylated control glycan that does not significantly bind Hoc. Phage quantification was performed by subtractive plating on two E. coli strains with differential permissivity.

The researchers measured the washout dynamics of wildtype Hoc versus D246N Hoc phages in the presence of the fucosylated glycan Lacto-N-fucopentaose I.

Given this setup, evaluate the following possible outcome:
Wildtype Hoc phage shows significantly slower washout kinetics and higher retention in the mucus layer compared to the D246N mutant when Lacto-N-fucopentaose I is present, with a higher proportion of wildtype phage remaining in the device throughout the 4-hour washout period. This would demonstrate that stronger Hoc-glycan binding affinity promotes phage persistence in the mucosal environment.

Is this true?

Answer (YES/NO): NO